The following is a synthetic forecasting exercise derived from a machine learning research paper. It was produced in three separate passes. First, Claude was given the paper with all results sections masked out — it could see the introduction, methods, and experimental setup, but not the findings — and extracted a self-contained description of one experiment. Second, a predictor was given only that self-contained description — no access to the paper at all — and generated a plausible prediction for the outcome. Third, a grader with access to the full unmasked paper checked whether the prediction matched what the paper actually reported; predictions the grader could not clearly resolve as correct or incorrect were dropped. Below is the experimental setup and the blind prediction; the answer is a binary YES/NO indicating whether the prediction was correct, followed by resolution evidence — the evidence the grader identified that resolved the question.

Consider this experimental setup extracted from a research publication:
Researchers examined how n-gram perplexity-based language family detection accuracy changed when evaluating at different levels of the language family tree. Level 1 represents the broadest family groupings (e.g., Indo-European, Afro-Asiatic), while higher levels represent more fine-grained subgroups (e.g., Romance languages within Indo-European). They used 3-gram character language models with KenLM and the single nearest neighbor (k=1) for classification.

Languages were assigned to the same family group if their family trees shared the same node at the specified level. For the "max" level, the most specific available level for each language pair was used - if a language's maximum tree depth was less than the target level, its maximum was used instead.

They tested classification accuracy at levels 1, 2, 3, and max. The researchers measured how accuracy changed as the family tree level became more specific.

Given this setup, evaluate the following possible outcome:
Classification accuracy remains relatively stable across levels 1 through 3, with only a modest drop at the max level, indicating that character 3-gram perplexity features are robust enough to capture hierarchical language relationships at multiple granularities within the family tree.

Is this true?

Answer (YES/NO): NO